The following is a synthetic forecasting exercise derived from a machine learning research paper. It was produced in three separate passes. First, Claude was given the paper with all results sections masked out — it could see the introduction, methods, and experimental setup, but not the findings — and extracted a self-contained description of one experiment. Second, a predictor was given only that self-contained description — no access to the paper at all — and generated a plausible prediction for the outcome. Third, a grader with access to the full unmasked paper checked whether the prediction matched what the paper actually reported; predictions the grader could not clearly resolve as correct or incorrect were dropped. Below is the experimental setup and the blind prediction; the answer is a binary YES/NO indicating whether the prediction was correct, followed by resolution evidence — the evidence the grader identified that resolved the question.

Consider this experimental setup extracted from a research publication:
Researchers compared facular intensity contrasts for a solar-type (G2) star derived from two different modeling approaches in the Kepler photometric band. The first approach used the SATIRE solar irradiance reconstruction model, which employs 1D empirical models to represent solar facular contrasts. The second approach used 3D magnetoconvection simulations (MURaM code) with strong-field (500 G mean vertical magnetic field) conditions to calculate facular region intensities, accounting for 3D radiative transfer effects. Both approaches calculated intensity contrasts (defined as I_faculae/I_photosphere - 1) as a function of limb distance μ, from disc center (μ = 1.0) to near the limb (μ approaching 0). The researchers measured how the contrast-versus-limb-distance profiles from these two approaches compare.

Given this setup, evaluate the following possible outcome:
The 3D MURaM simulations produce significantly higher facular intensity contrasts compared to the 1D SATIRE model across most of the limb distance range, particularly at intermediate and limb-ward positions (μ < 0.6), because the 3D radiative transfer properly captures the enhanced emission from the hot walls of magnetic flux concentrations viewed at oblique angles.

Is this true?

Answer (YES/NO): NO